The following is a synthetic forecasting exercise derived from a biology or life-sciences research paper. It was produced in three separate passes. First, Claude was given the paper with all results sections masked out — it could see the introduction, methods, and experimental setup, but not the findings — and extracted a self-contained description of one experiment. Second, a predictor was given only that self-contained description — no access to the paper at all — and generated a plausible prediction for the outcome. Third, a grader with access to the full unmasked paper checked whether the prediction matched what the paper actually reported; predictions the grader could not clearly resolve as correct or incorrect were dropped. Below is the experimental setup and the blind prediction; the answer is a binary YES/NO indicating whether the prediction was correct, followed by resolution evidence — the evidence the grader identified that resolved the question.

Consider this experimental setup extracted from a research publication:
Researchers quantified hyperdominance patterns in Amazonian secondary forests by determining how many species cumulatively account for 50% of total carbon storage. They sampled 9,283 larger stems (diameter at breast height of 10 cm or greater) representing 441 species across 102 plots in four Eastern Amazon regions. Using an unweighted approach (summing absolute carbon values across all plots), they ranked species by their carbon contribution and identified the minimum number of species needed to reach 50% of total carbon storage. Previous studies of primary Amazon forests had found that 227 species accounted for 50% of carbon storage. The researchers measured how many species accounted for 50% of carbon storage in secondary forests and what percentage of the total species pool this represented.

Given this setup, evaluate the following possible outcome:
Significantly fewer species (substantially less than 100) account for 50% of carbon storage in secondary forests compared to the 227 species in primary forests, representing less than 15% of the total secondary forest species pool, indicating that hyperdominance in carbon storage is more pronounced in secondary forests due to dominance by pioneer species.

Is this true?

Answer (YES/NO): YES